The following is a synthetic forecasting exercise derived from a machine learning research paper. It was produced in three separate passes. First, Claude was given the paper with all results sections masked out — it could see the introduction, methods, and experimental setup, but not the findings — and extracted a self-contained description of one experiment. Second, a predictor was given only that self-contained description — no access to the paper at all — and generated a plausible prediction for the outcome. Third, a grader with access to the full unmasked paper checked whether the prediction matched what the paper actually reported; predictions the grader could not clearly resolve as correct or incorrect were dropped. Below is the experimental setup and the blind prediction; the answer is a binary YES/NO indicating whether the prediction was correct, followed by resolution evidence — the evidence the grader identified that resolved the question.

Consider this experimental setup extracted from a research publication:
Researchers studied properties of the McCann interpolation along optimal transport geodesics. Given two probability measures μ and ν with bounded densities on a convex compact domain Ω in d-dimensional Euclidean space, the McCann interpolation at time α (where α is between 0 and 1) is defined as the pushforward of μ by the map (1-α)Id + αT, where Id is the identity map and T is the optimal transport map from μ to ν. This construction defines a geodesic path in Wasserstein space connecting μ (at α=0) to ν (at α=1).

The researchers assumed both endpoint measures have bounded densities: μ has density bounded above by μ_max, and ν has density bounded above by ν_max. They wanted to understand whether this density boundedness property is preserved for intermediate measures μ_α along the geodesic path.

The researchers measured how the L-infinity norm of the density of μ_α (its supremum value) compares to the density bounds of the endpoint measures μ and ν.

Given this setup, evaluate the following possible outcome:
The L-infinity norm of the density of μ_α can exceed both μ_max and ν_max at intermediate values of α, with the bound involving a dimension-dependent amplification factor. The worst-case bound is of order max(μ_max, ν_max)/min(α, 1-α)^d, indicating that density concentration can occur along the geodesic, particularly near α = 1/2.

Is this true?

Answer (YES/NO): NO